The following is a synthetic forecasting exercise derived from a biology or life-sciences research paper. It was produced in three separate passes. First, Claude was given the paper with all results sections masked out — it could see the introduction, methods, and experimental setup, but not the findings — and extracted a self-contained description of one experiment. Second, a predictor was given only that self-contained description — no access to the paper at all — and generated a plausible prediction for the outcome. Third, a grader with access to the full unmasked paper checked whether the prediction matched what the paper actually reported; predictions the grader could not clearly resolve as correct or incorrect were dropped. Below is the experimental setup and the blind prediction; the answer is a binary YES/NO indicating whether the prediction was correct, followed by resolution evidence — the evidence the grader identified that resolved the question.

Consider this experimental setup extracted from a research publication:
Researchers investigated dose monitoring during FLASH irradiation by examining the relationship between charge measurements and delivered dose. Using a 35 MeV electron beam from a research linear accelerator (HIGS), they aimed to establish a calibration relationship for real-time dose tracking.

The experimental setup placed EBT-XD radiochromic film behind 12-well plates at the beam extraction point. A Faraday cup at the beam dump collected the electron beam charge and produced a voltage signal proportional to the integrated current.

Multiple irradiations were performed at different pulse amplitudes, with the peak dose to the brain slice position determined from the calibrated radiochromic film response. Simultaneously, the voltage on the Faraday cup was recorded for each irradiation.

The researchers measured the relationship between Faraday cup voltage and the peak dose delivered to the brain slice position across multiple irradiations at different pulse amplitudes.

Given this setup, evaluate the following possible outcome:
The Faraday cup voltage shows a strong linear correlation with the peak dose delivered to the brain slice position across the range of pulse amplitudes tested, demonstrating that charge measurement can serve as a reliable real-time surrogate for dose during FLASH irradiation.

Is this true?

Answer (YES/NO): YES